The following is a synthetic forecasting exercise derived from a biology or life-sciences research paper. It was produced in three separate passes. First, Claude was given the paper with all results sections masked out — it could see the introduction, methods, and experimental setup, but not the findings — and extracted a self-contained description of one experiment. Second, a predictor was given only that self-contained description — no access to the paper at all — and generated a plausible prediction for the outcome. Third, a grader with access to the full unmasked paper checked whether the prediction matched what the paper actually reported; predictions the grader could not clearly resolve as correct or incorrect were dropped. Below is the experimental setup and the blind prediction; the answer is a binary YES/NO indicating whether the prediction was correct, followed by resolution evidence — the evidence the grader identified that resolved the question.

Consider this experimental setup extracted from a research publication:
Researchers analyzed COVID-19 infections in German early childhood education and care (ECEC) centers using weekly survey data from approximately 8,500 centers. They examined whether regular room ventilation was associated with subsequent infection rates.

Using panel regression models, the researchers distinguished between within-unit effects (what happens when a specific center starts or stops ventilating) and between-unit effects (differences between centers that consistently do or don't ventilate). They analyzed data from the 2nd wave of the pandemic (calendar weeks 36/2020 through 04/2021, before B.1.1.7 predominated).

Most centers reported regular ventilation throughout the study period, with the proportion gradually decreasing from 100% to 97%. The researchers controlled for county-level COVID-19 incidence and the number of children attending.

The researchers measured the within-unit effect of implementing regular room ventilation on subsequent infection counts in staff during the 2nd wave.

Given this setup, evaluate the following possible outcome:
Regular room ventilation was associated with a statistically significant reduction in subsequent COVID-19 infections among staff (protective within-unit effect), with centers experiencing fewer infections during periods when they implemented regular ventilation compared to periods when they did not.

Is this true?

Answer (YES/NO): YES